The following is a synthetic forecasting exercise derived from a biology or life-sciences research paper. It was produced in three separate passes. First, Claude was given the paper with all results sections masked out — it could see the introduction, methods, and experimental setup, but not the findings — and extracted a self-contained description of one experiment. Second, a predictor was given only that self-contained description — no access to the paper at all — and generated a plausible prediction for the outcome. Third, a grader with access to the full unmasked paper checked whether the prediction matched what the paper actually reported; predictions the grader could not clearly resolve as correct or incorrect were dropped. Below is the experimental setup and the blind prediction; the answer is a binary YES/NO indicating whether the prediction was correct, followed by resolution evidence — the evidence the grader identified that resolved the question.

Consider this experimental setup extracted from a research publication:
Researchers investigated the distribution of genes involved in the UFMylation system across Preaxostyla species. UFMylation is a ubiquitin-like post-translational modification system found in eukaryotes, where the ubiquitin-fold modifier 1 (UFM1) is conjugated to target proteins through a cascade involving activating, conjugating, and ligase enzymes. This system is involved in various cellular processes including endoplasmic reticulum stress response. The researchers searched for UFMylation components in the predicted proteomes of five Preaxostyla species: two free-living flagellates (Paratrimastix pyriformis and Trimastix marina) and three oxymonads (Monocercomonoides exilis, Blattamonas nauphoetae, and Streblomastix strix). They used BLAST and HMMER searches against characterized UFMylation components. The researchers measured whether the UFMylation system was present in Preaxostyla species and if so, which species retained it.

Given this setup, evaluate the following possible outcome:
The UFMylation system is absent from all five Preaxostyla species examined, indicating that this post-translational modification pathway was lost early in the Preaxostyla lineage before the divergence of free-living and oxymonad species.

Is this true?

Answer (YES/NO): NO